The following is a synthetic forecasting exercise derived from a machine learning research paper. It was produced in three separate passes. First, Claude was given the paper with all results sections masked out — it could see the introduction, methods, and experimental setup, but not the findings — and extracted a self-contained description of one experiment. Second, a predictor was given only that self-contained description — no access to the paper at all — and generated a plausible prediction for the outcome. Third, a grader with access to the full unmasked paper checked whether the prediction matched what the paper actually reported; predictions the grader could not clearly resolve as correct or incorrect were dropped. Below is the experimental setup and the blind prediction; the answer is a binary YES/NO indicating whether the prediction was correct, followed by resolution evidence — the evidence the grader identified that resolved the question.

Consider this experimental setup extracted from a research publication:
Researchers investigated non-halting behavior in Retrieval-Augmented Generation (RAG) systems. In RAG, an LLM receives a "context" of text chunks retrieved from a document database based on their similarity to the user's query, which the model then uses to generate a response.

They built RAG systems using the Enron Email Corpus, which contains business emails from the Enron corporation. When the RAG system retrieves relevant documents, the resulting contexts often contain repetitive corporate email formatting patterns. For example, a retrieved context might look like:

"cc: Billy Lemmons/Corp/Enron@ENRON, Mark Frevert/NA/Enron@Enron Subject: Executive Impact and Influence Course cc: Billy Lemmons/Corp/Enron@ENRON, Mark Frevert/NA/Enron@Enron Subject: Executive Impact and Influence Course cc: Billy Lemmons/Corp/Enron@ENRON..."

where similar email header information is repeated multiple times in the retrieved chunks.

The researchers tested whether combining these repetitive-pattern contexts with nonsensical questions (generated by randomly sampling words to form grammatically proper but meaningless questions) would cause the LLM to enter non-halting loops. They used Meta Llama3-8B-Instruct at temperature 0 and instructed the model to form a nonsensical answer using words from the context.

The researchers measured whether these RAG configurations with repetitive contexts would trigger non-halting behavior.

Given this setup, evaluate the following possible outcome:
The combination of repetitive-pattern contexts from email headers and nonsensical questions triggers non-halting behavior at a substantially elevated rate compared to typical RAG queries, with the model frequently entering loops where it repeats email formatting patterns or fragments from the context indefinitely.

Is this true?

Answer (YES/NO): NO